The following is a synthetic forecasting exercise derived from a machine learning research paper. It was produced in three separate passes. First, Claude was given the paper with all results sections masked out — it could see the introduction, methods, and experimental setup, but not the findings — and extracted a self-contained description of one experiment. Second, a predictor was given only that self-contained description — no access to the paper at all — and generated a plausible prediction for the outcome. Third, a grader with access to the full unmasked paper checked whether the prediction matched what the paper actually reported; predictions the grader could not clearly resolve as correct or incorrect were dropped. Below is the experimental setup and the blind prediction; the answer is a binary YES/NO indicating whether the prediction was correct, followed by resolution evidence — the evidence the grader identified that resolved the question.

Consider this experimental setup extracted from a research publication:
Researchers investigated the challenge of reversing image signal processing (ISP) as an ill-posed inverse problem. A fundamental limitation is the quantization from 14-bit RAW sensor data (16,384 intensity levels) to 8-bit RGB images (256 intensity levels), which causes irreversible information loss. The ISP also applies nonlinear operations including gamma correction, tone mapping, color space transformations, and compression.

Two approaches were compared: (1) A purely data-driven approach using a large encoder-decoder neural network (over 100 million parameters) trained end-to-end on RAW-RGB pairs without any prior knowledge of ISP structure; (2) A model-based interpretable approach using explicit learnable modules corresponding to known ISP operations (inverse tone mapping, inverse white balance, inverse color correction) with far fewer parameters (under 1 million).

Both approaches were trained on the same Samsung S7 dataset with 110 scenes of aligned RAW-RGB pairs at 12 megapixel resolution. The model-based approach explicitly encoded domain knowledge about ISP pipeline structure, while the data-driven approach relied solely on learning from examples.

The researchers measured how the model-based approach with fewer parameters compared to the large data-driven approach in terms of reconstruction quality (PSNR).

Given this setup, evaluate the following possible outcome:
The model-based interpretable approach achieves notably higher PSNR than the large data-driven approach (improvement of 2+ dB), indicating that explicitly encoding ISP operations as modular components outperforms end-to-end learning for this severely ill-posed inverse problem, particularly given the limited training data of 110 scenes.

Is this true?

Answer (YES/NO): NO